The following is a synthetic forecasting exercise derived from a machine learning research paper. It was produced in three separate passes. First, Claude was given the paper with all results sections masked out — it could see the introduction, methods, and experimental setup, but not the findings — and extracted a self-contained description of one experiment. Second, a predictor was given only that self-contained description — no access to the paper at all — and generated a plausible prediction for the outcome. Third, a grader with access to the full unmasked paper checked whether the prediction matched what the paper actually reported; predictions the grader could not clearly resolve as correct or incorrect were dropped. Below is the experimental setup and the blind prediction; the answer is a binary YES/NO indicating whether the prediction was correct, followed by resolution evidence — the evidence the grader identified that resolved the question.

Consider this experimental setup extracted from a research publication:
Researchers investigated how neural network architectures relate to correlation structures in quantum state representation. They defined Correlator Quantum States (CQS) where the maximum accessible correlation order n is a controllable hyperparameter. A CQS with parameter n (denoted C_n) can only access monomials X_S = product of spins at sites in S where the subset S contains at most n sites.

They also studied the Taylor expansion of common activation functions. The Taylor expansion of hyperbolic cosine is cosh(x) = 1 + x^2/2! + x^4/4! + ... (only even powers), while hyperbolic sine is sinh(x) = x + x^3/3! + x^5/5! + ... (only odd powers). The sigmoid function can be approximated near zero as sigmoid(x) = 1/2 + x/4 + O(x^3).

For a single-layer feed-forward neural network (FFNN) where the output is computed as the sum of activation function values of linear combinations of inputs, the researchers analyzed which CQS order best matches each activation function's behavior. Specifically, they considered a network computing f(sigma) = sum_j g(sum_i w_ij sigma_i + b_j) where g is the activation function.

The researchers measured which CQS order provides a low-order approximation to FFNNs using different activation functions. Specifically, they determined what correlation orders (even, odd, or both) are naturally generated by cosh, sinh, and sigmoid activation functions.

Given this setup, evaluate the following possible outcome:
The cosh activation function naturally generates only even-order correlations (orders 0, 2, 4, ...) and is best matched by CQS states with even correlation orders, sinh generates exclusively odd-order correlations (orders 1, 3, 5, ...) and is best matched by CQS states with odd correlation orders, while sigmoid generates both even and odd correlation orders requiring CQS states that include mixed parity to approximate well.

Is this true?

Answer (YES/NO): YES